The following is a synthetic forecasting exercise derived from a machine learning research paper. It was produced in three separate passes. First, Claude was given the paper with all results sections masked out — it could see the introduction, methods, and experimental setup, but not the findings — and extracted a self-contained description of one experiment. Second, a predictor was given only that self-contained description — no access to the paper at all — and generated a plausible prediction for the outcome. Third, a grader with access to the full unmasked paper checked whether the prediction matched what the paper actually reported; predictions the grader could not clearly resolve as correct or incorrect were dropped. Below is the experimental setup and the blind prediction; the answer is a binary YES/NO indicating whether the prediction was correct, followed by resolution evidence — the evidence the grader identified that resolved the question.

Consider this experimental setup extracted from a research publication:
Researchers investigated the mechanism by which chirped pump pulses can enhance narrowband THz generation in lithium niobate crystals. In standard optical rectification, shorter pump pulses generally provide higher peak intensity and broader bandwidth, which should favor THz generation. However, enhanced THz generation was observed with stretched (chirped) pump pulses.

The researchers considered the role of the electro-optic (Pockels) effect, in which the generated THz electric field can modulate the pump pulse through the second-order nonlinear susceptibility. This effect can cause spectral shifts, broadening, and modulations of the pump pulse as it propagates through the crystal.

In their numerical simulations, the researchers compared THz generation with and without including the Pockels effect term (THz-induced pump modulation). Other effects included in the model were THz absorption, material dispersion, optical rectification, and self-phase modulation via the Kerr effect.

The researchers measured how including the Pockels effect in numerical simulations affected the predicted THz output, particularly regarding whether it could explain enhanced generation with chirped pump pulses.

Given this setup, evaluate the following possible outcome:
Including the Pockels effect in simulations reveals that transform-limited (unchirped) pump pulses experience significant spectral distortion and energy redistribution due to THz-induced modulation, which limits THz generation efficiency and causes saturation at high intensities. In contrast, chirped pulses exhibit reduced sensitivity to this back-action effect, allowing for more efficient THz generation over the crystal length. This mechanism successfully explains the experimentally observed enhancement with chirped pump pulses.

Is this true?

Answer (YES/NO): NO